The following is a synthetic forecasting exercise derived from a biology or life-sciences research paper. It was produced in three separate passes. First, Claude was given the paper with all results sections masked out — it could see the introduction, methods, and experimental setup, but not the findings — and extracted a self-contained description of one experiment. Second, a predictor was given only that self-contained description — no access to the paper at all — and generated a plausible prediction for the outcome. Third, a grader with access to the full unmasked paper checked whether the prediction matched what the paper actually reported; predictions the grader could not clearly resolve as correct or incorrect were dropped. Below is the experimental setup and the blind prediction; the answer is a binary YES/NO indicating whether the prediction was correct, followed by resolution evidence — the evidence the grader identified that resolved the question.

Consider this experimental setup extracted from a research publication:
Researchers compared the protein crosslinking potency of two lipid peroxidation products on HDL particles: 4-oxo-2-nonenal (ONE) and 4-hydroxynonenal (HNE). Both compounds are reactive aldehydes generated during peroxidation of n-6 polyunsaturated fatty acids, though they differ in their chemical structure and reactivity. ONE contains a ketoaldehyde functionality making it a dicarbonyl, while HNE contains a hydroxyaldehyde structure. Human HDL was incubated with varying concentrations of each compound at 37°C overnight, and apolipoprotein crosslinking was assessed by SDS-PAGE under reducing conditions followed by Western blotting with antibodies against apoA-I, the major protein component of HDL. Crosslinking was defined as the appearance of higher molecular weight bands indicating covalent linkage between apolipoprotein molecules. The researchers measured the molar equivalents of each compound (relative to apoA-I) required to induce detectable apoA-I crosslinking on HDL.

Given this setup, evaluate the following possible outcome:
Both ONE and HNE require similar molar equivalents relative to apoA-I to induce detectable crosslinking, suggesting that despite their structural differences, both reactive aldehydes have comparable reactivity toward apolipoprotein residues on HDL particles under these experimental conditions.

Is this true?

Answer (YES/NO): NO